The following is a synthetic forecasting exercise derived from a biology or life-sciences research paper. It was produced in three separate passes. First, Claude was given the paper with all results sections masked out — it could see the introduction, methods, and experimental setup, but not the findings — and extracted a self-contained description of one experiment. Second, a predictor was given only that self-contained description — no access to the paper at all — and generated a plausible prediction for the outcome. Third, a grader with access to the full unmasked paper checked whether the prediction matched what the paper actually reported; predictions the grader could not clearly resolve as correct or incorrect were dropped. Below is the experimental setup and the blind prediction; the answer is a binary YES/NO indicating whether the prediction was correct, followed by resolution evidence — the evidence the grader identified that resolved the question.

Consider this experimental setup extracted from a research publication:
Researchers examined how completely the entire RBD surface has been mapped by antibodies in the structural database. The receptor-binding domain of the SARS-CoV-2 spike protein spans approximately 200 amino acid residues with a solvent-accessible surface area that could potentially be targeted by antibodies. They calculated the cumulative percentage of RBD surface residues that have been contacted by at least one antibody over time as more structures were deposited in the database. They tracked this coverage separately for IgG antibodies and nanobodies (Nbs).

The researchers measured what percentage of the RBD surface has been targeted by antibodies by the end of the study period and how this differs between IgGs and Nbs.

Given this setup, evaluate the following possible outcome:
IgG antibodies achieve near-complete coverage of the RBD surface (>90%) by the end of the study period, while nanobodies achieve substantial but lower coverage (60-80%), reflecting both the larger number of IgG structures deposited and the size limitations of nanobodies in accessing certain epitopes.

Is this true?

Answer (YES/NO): NO